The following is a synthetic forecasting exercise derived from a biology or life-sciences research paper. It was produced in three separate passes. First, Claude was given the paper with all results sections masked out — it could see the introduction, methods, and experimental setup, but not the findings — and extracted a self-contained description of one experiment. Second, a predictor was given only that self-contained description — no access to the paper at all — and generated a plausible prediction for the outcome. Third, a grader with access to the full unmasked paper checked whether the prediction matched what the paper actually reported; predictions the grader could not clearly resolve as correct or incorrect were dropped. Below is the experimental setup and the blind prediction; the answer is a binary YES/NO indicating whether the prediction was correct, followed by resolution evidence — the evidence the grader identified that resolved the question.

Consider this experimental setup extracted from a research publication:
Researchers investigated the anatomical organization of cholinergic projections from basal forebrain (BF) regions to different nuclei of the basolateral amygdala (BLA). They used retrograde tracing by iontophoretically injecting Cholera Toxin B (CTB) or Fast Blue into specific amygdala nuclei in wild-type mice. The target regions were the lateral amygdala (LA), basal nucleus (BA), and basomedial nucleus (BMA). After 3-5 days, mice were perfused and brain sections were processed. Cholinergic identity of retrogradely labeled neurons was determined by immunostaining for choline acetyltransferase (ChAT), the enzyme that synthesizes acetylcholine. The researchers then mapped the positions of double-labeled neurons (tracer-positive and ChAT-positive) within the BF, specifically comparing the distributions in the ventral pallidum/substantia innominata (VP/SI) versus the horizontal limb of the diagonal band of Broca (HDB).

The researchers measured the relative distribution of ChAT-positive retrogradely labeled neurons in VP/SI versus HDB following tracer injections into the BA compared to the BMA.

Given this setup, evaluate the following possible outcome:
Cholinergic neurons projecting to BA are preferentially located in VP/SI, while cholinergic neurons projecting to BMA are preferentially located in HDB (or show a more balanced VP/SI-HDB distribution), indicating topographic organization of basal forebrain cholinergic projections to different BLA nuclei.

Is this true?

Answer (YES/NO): YES